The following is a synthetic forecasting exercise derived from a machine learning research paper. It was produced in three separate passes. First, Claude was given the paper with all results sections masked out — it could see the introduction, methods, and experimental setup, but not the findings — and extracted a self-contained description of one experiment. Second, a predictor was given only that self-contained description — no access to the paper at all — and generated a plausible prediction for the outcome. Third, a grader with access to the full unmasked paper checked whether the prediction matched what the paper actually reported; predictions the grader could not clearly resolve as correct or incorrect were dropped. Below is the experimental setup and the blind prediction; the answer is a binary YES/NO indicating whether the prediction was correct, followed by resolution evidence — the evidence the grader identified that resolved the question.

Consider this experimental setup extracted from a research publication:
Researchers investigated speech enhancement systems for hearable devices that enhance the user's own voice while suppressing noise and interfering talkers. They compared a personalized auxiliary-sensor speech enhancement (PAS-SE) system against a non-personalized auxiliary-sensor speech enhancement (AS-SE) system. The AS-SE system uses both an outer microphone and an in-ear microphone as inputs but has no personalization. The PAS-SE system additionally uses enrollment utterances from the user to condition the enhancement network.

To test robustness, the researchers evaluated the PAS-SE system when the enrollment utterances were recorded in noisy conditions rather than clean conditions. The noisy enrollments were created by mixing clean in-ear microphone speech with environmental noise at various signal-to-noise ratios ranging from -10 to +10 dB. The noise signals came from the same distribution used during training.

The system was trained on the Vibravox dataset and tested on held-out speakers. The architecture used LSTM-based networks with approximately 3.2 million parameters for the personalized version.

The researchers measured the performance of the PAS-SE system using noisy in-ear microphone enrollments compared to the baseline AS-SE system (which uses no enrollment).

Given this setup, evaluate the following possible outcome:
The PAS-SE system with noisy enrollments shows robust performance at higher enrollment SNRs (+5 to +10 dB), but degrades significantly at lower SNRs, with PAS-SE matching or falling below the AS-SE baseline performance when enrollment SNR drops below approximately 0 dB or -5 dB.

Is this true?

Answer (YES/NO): NO